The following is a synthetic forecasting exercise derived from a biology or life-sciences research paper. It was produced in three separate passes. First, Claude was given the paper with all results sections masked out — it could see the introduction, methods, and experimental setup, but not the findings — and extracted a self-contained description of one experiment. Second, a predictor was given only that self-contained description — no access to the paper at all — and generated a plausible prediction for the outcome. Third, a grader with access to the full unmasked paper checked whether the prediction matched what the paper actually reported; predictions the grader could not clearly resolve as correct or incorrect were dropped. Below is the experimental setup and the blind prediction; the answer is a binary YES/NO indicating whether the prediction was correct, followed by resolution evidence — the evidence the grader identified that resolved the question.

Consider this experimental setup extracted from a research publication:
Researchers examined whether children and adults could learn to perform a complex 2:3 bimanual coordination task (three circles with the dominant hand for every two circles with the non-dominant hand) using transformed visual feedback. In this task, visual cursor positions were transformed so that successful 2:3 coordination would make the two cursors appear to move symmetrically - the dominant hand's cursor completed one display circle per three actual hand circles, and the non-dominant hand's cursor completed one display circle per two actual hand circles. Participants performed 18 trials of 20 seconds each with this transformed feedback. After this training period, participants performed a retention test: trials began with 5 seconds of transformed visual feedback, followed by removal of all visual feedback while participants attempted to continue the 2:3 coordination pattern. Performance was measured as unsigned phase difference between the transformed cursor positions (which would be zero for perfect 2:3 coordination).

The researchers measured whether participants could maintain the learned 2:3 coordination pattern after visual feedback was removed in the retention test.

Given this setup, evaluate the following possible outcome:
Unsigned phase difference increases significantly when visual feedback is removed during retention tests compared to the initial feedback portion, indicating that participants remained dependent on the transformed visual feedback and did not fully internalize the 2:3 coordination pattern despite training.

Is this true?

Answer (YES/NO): YES